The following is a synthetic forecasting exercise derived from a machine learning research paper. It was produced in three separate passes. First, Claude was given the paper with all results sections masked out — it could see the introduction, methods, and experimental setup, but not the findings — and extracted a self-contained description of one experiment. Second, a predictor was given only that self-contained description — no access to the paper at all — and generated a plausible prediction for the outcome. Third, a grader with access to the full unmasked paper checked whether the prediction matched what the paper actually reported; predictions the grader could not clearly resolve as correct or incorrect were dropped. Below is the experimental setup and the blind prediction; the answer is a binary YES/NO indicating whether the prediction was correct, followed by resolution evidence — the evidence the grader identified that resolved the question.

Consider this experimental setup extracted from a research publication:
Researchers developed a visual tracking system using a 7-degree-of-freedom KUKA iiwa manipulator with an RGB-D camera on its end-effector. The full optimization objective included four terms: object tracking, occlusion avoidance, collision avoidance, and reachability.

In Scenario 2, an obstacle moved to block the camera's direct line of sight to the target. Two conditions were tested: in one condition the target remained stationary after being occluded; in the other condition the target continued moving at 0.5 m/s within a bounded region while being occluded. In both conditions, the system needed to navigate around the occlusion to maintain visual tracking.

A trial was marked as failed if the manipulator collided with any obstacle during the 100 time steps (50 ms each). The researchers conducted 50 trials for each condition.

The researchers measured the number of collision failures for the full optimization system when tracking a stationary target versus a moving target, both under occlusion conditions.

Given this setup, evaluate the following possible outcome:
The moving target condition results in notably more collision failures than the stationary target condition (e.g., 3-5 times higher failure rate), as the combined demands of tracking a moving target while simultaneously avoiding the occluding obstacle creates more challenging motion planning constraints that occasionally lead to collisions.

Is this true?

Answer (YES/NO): NO